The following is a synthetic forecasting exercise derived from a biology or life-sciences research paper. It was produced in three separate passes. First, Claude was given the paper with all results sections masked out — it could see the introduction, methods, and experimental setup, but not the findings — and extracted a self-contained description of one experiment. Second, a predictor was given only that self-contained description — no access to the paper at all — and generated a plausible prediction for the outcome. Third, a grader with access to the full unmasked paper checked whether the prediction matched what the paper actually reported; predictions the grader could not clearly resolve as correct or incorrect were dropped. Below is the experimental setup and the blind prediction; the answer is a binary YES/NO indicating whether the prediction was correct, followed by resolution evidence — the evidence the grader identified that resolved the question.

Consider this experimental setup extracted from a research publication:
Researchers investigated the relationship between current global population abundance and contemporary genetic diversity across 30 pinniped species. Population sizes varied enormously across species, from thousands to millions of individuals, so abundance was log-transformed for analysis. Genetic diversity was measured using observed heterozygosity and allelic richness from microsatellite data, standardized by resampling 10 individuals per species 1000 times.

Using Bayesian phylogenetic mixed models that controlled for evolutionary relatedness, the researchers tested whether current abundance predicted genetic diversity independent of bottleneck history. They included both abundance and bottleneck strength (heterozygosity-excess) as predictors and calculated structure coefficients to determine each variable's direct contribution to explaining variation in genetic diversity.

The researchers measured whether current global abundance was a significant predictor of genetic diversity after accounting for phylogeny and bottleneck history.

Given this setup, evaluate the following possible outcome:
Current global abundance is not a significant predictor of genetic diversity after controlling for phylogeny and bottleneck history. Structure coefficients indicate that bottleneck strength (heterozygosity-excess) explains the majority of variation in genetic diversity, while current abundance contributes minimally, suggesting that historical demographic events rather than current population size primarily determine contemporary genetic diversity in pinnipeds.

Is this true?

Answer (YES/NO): NO